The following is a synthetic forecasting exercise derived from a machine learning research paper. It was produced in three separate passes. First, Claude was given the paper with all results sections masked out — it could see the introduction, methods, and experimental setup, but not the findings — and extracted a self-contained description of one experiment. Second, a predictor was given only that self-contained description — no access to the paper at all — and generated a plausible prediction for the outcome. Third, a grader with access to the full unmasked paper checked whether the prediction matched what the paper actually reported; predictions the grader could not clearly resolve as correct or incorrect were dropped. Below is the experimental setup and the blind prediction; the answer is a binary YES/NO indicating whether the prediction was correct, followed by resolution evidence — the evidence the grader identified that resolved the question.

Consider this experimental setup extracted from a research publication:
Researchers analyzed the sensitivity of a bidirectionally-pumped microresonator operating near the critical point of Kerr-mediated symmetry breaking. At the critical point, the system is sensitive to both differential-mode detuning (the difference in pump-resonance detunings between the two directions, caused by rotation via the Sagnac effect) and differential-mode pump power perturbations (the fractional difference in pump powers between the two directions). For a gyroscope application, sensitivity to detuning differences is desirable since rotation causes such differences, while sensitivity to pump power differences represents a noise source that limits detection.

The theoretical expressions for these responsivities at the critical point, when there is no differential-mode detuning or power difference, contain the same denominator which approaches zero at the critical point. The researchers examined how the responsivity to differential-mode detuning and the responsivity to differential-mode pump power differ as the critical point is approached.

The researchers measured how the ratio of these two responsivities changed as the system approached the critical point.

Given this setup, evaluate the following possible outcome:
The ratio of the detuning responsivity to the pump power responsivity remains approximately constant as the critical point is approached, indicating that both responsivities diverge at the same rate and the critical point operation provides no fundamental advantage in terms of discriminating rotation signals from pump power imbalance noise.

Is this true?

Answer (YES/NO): YES